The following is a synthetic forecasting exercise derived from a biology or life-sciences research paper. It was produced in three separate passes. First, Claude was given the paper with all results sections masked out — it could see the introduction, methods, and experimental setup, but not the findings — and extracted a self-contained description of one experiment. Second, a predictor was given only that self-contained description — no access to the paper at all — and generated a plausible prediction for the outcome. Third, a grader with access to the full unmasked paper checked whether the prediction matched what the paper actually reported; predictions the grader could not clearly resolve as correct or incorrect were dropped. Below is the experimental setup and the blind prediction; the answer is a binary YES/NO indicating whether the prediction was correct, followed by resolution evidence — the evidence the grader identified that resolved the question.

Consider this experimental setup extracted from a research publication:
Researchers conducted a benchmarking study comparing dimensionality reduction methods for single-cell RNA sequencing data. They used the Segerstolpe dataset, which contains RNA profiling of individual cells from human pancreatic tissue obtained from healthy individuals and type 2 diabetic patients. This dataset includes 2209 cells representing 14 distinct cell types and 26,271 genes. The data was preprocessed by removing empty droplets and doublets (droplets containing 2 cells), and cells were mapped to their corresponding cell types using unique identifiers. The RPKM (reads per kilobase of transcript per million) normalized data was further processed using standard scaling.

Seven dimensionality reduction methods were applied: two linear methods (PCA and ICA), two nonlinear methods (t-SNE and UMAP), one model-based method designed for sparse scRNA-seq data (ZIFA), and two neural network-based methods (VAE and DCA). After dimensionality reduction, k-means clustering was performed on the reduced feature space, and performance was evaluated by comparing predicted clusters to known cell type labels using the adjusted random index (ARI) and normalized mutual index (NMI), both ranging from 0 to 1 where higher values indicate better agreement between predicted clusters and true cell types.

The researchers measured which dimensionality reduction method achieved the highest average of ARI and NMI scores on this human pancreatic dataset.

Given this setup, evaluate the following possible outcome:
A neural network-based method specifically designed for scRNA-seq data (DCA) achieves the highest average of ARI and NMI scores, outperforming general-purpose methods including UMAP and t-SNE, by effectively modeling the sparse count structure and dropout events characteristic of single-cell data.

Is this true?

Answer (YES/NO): NO